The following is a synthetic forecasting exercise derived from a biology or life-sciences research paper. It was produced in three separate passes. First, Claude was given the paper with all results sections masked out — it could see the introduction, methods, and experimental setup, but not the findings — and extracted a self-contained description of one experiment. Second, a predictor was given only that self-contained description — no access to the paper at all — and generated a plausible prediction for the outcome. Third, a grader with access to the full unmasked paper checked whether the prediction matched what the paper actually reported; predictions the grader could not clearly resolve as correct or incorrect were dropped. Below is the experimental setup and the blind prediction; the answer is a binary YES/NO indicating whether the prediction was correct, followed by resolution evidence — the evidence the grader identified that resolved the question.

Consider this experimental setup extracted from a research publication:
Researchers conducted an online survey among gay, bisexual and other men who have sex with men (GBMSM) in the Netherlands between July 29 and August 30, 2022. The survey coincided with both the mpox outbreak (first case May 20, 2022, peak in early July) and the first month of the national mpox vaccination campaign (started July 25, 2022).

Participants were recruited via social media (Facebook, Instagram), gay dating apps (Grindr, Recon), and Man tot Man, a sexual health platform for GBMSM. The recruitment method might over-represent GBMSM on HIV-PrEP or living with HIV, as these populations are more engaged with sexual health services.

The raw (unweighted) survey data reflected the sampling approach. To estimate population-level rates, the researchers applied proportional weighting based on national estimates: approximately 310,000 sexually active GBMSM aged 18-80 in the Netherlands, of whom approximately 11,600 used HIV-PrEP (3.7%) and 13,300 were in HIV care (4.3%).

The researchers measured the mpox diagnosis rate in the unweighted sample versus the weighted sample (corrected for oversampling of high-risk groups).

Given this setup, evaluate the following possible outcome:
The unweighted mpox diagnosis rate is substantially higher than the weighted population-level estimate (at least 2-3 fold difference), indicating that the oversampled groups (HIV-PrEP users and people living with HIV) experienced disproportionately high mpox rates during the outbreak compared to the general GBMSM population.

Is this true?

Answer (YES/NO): YES